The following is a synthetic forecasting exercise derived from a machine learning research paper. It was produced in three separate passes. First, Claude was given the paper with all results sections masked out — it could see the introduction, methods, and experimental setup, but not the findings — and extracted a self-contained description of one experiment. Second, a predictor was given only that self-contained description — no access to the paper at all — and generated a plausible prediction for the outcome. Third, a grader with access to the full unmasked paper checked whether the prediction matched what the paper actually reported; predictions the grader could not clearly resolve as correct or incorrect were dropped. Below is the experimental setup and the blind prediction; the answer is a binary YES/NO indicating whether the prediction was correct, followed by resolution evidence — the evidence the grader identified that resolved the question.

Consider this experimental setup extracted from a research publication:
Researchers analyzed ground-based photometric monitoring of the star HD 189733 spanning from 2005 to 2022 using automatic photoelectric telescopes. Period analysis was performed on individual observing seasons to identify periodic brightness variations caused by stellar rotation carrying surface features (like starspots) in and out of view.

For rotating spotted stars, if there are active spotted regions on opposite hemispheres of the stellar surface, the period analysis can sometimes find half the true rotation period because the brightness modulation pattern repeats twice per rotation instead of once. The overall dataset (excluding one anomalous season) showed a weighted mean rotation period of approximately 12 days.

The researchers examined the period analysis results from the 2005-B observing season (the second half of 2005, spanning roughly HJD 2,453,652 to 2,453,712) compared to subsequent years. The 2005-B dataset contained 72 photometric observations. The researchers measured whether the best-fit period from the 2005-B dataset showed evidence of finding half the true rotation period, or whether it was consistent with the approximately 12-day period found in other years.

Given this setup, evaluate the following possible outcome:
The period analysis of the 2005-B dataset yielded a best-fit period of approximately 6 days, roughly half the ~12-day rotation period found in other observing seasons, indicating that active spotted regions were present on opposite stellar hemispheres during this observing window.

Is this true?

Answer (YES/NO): YES